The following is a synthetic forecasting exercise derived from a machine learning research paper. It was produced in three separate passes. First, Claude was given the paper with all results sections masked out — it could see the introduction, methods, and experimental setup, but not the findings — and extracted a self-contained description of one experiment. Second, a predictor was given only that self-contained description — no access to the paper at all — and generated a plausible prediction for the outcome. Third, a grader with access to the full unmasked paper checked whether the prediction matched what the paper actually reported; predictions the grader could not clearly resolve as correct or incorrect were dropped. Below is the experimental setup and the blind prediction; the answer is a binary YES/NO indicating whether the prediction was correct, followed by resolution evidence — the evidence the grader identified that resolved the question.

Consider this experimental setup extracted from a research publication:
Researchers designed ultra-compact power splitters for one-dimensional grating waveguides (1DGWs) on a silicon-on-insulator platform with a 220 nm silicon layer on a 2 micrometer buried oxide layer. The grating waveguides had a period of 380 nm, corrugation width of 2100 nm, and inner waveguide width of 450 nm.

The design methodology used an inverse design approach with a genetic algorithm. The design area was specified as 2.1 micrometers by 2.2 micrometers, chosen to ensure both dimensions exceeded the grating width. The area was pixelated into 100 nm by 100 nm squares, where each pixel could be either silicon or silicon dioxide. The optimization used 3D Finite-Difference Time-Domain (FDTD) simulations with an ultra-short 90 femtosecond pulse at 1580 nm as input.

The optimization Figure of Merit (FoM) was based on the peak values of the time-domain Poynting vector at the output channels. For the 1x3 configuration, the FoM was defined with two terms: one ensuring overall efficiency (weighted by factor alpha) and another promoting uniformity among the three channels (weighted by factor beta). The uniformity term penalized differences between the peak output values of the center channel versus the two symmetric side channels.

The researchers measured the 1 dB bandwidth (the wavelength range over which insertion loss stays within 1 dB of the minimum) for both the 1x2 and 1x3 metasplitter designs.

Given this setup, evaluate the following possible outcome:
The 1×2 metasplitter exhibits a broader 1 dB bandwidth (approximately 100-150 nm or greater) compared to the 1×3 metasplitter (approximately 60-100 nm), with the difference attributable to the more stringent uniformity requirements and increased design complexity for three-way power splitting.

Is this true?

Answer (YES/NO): NO